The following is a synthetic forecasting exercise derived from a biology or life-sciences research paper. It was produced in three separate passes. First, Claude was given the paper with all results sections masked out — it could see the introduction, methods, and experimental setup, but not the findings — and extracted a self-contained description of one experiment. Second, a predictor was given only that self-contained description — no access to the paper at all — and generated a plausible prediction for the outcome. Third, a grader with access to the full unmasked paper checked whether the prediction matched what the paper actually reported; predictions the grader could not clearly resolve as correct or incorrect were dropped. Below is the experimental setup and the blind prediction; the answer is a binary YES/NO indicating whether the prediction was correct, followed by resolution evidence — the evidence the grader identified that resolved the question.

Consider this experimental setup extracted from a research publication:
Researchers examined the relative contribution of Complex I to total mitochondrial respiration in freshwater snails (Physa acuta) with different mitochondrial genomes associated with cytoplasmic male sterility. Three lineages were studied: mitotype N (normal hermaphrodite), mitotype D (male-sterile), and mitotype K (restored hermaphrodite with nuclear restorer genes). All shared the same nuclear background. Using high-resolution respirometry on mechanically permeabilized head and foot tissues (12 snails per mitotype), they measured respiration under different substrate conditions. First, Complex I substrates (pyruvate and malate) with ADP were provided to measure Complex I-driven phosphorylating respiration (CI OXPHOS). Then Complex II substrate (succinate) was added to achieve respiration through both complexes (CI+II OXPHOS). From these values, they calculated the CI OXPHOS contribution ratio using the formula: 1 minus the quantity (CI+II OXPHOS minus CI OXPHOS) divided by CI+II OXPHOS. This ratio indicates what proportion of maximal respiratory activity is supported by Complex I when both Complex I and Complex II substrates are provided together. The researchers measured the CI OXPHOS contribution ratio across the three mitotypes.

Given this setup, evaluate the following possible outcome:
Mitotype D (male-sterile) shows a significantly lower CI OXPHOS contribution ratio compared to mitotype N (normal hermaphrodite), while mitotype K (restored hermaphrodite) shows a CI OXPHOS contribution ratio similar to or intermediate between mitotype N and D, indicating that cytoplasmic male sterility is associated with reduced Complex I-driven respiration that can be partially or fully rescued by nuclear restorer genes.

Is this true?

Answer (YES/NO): YES